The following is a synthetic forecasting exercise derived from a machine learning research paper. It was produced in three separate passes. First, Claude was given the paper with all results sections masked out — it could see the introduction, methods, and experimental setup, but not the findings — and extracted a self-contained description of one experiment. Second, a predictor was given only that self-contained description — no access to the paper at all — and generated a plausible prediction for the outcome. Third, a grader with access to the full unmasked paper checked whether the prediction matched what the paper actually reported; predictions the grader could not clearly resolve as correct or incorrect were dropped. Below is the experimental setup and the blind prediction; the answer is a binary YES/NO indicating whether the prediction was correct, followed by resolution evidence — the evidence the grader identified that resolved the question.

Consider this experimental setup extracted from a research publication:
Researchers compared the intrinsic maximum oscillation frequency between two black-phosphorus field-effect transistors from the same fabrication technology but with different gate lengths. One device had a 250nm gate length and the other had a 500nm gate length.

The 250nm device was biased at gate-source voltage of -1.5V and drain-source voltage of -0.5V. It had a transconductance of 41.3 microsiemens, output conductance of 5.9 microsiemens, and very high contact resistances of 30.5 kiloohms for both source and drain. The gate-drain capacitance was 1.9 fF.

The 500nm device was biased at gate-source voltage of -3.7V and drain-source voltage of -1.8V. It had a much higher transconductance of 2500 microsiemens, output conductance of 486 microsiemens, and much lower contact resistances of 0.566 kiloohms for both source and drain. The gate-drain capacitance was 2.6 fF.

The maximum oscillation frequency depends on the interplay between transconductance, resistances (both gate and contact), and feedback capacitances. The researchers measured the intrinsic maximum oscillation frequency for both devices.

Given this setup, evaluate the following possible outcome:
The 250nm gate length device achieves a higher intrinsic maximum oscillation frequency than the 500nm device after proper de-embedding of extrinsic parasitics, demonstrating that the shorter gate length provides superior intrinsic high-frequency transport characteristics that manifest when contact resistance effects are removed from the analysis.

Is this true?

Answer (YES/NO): YES